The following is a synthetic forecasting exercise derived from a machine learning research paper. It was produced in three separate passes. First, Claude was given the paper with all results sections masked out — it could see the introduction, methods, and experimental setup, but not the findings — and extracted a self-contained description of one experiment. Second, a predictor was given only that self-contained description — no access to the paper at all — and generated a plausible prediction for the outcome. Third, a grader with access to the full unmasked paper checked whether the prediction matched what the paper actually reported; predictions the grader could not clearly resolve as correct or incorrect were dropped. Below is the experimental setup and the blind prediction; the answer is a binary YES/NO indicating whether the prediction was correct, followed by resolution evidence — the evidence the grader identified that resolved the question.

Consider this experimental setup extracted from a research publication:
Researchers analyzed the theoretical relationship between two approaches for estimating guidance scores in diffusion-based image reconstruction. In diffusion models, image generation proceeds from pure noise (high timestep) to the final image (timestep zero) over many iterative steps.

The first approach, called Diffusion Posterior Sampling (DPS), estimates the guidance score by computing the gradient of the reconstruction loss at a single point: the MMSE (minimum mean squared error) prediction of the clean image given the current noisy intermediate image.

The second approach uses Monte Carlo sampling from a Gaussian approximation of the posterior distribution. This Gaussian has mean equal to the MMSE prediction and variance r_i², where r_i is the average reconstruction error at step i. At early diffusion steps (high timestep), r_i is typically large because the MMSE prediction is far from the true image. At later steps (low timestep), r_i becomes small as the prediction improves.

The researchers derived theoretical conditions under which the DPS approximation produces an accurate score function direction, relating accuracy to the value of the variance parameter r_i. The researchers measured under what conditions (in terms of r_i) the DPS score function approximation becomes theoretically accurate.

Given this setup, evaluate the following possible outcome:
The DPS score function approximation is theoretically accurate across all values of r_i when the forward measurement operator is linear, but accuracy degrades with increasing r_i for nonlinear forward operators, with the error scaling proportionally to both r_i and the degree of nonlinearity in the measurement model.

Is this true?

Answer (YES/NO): NO